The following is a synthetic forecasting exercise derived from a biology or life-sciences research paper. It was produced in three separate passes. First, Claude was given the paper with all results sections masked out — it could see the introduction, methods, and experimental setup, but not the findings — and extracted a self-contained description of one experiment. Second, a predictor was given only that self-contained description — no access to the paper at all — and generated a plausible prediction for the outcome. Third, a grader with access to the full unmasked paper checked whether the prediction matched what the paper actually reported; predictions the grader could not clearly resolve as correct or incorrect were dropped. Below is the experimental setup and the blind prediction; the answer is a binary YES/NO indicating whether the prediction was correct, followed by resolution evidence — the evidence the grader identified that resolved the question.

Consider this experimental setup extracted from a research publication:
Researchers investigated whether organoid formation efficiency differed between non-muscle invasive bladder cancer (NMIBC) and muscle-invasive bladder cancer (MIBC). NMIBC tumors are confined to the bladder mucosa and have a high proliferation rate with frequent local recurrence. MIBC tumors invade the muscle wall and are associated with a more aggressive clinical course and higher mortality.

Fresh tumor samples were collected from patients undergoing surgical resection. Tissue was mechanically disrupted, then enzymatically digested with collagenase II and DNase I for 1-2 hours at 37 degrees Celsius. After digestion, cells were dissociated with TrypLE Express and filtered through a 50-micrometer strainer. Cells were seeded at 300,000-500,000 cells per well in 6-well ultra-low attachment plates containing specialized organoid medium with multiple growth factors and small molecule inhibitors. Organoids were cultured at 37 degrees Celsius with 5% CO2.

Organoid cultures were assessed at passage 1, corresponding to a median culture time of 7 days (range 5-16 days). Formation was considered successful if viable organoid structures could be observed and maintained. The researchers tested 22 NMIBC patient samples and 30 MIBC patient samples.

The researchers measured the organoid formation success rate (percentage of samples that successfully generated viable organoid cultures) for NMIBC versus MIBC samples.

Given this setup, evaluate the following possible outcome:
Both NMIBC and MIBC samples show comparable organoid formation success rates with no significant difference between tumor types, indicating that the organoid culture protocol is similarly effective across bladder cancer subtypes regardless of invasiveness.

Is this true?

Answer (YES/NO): YES